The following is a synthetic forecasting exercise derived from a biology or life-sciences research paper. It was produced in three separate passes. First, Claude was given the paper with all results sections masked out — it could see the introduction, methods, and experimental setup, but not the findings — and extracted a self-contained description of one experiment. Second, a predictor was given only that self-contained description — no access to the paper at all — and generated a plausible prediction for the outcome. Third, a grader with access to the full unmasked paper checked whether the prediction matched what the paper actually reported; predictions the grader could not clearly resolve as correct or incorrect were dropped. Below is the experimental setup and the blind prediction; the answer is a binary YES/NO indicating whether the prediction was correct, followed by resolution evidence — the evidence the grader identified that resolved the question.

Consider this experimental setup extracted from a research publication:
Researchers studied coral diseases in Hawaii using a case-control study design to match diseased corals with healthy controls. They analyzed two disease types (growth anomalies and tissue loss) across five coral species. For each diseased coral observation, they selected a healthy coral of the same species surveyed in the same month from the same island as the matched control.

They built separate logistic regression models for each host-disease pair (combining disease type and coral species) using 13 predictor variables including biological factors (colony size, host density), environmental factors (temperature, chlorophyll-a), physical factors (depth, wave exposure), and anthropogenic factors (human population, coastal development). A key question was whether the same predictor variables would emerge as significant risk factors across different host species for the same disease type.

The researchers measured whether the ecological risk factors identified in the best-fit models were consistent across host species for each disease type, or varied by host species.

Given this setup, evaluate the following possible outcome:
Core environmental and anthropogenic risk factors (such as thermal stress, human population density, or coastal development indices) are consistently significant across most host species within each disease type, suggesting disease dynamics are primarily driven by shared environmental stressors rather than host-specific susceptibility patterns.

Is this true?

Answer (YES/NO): NO